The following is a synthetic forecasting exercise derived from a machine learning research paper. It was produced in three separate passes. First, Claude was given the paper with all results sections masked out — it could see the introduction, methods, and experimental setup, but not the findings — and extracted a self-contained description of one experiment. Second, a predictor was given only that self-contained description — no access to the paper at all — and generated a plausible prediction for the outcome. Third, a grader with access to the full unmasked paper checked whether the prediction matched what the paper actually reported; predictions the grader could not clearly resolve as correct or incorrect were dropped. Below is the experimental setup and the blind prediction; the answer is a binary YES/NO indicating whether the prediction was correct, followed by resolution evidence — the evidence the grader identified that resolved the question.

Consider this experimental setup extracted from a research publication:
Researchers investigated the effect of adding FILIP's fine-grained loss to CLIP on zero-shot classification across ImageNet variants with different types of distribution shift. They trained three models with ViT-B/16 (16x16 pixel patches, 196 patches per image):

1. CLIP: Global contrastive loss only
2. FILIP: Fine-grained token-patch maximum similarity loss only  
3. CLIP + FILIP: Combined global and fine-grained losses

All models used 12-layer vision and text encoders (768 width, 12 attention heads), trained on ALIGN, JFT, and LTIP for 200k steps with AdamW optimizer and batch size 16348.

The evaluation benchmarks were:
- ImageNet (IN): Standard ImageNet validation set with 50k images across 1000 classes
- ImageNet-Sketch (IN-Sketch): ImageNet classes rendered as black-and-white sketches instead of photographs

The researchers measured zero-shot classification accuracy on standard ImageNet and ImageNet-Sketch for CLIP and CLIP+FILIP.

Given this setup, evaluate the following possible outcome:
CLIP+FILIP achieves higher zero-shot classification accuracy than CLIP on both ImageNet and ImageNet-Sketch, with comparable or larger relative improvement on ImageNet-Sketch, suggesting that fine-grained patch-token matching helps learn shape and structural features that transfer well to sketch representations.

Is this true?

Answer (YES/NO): NO